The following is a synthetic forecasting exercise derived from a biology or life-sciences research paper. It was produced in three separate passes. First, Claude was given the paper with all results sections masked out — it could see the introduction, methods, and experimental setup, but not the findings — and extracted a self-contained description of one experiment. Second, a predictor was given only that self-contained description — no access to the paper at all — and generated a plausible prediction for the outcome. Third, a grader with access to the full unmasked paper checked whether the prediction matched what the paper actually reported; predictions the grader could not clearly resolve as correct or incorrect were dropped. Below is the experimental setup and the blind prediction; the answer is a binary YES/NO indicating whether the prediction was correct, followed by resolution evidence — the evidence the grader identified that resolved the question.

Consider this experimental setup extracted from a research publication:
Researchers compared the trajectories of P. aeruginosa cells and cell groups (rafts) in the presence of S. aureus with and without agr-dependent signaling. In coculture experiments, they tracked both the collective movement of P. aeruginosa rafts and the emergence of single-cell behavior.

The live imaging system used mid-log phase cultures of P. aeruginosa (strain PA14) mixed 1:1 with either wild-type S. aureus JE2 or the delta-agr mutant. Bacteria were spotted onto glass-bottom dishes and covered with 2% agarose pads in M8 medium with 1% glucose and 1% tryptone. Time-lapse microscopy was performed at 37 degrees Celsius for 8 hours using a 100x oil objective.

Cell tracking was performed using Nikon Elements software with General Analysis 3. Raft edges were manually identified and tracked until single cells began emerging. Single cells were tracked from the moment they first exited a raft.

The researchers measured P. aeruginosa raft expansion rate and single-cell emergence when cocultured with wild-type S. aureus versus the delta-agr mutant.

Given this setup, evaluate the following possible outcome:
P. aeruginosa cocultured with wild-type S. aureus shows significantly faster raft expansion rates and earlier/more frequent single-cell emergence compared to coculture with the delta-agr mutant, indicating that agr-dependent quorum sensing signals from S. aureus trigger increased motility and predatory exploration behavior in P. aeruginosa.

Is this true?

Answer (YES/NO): NO